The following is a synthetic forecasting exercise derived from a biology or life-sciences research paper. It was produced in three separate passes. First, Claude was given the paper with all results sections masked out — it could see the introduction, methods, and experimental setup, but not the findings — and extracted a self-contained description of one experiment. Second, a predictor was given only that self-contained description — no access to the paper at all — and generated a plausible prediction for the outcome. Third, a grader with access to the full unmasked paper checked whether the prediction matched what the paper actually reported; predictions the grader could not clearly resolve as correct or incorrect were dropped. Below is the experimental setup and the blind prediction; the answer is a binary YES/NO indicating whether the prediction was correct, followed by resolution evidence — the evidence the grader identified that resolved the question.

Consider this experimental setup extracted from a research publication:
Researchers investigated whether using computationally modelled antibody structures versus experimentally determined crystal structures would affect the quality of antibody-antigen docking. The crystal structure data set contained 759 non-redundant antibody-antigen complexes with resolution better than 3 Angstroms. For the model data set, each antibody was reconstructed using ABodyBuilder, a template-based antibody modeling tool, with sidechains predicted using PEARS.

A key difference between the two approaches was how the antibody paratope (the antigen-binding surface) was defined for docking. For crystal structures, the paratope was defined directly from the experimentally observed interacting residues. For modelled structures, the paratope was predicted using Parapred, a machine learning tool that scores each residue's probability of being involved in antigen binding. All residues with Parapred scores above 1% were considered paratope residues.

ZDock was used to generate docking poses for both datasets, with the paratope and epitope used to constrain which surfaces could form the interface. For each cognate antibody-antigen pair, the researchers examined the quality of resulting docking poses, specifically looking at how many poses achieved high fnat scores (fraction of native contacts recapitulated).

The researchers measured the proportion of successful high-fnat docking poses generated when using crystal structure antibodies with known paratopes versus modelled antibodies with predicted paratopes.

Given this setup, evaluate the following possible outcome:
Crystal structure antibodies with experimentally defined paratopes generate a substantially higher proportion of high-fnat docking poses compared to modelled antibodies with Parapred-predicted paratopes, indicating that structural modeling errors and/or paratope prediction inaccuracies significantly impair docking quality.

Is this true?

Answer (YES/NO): YES